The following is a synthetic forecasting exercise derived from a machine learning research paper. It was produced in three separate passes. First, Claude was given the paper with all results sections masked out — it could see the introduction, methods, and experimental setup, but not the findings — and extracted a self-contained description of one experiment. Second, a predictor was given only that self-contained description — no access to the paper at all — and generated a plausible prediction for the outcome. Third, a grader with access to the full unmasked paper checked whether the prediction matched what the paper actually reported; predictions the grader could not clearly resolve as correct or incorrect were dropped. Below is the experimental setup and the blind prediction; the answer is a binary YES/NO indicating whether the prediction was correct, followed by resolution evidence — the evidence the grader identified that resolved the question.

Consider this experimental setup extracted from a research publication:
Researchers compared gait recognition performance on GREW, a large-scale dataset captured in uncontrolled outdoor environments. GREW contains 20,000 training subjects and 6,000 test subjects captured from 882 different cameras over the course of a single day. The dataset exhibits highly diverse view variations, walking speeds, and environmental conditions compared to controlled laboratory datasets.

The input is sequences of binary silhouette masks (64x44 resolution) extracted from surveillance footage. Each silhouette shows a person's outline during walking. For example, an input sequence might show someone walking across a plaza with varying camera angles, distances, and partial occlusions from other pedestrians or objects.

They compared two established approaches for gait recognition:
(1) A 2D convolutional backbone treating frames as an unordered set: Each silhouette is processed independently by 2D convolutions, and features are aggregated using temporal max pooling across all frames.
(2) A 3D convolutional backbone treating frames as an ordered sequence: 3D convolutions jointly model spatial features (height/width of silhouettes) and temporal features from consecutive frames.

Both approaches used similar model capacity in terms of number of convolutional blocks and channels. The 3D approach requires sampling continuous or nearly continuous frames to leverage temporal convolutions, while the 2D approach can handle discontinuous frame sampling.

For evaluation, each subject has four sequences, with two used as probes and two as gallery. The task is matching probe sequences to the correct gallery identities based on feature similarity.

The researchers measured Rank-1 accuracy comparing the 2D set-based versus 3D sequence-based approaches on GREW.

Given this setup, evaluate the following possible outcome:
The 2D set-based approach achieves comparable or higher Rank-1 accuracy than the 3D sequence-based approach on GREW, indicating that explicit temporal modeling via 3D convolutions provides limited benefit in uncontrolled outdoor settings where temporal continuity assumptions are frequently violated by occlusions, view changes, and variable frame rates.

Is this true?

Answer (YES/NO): NO